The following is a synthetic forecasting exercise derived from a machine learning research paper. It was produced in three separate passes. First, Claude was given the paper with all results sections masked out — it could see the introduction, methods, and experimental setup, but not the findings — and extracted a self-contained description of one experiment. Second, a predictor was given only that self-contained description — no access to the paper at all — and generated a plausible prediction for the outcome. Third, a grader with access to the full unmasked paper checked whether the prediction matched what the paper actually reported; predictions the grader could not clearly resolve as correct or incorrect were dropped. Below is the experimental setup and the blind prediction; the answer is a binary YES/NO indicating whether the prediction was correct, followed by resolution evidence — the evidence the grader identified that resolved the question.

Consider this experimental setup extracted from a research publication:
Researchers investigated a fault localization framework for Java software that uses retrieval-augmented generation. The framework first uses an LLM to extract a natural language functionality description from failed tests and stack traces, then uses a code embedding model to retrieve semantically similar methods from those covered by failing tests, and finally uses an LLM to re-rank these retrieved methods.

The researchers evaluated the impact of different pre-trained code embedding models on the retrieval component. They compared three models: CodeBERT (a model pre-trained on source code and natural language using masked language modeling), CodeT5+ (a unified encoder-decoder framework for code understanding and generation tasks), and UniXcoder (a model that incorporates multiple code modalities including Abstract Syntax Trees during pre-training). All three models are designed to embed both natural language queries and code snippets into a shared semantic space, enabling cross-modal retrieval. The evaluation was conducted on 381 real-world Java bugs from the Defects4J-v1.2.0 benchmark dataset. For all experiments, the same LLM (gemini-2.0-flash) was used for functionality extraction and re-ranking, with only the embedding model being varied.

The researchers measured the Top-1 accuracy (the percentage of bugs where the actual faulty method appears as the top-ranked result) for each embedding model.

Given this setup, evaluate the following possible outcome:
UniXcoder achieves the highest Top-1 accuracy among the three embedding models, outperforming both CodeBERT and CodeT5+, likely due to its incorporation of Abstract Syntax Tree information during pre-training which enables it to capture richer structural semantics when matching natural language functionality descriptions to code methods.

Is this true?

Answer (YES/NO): YES